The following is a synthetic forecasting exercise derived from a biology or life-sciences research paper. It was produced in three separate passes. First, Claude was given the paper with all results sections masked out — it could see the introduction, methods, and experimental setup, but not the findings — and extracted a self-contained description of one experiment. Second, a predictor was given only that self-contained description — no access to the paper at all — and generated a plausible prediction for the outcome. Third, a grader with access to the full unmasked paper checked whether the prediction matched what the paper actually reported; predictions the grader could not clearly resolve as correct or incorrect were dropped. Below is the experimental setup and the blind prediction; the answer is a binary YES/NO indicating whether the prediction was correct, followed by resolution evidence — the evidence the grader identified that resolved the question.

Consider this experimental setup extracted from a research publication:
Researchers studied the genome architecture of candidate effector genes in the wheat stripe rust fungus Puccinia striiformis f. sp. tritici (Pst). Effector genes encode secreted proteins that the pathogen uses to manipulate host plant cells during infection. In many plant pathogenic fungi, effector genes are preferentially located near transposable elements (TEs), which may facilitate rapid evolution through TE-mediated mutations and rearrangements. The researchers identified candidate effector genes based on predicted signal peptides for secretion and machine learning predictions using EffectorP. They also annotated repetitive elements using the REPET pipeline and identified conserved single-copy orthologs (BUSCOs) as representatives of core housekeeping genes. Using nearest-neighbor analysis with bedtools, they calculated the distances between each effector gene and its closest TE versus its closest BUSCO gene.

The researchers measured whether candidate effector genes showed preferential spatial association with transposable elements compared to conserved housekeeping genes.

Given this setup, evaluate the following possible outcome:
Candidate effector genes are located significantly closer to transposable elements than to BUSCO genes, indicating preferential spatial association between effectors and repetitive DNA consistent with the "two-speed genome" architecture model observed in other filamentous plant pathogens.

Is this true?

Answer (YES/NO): NO